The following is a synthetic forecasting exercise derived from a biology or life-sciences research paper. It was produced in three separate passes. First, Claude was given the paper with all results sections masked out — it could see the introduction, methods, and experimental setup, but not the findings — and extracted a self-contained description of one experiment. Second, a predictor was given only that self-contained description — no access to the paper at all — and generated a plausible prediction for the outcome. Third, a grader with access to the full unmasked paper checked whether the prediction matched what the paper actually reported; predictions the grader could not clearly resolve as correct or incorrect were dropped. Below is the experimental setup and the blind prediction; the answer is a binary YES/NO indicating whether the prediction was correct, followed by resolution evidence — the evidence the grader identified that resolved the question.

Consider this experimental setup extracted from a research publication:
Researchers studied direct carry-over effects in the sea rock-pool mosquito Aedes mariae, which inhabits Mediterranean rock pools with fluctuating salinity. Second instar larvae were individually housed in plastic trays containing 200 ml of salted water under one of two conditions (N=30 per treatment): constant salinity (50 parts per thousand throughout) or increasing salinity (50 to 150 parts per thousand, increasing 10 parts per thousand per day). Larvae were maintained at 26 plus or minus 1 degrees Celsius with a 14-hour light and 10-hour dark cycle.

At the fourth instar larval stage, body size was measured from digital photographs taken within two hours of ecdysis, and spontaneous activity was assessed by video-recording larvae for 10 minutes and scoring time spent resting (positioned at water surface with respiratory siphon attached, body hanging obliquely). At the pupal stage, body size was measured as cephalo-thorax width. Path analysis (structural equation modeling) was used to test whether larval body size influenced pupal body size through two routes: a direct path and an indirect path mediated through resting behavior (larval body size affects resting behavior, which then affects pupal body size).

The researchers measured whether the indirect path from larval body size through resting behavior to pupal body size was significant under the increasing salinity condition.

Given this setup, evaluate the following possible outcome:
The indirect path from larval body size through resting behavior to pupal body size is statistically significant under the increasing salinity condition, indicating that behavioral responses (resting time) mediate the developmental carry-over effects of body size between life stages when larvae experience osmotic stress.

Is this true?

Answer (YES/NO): NO